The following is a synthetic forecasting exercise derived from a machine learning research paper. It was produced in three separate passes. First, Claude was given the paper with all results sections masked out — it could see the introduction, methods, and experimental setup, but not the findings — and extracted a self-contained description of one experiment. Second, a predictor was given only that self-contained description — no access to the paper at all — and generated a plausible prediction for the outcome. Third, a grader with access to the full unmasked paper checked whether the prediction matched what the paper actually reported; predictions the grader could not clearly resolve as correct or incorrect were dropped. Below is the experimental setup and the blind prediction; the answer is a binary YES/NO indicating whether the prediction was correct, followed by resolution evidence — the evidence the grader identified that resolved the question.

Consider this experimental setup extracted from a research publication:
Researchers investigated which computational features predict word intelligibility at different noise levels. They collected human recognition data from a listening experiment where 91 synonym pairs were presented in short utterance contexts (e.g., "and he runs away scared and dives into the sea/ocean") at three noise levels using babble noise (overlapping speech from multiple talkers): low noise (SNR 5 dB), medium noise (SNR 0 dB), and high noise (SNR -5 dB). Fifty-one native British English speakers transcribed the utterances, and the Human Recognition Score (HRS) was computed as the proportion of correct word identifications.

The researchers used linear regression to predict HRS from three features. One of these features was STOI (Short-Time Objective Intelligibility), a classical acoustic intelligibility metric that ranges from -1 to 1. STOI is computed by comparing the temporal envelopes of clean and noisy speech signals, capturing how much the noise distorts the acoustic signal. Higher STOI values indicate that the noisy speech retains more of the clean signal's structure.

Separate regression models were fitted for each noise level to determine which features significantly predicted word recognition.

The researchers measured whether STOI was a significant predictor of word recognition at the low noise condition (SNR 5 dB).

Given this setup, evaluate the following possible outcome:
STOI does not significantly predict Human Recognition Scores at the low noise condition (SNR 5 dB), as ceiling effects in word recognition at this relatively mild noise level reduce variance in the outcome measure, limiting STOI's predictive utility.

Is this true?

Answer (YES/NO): YES